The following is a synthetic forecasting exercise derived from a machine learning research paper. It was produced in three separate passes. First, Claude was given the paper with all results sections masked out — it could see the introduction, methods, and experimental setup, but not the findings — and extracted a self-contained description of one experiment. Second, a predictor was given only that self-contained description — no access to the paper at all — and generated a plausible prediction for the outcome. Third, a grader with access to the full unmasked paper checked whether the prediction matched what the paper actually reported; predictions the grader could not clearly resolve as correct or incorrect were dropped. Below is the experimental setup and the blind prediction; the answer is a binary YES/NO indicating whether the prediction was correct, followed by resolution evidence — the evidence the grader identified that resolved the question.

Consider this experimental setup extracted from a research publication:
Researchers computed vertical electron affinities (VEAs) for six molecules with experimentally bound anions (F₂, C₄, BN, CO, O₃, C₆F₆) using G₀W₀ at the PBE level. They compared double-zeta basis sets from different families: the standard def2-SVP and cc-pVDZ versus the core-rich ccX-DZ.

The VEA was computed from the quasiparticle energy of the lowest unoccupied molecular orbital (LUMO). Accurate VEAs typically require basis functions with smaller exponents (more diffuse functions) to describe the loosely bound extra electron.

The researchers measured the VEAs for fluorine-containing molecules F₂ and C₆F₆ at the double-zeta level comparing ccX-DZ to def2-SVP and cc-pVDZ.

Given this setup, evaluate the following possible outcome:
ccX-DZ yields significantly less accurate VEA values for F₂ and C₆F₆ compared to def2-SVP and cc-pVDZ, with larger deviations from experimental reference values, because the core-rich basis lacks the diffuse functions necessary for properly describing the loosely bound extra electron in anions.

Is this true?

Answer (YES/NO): NO